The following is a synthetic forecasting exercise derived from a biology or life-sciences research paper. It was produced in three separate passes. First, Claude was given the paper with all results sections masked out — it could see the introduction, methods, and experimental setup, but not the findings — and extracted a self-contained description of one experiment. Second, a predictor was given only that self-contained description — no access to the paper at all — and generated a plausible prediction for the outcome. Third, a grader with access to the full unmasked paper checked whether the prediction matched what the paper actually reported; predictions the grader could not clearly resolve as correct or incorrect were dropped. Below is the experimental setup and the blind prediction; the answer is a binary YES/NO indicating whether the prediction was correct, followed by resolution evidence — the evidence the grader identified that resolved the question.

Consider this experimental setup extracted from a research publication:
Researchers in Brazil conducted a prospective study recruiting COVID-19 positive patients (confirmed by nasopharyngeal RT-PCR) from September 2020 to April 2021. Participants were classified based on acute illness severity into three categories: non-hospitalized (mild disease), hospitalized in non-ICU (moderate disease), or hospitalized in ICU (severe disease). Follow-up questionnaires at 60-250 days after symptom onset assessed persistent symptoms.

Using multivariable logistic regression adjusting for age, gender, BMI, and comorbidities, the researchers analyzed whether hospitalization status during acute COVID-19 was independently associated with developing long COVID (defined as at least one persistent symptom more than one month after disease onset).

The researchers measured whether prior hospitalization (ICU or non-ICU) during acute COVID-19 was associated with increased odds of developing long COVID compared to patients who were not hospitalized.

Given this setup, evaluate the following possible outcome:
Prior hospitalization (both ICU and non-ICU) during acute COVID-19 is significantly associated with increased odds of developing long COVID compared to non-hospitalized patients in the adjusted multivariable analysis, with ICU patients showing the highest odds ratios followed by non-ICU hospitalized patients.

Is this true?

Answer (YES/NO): NO